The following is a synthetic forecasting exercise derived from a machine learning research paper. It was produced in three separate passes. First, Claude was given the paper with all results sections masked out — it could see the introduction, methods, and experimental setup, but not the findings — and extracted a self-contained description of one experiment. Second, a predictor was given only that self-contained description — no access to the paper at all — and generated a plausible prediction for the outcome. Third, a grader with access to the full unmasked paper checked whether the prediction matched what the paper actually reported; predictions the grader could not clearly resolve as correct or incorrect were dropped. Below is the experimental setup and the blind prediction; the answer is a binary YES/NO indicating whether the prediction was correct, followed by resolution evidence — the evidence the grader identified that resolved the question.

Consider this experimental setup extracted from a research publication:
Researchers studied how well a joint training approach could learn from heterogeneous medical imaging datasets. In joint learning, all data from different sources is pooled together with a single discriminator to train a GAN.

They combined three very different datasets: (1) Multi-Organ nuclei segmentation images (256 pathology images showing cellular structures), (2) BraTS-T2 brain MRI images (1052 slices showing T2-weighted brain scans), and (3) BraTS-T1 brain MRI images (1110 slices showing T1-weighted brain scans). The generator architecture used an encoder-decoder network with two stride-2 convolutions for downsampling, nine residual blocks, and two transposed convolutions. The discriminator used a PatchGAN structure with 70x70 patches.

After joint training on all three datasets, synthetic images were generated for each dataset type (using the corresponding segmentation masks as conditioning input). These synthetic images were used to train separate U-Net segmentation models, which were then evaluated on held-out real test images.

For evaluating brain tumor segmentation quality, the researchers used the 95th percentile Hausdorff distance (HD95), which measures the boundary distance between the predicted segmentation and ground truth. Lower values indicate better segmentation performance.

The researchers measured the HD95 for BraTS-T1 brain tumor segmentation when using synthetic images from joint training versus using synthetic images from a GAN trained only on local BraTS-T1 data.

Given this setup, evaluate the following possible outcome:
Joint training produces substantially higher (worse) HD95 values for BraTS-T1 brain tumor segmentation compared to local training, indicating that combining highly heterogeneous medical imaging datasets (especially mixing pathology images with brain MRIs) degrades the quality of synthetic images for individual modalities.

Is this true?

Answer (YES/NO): YES